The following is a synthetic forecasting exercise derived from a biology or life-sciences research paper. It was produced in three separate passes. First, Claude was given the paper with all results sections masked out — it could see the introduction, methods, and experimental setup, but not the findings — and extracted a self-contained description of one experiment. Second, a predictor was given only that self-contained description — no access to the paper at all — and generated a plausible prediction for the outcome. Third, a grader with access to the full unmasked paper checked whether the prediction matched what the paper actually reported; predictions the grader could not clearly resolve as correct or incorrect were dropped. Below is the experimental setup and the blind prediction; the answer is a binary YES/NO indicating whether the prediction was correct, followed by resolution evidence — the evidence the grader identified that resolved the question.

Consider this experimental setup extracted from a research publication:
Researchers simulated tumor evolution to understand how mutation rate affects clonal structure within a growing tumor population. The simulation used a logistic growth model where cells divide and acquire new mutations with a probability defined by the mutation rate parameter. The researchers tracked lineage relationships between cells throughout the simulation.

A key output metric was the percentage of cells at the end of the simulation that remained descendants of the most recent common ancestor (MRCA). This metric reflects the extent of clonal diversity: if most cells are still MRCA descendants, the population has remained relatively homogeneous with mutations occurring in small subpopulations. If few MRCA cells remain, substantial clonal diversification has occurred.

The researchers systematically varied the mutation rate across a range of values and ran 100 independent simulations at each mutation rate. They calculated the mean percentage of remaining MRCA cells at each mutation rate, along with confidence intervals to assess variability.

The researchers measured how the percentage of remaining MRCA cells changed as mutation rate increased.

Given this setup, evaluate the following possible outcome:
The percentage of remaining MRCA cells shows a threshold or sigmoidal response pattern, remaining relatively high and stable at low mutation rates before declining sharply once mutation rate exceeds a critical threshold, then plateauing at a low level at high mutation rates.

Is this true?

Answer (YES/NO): NO